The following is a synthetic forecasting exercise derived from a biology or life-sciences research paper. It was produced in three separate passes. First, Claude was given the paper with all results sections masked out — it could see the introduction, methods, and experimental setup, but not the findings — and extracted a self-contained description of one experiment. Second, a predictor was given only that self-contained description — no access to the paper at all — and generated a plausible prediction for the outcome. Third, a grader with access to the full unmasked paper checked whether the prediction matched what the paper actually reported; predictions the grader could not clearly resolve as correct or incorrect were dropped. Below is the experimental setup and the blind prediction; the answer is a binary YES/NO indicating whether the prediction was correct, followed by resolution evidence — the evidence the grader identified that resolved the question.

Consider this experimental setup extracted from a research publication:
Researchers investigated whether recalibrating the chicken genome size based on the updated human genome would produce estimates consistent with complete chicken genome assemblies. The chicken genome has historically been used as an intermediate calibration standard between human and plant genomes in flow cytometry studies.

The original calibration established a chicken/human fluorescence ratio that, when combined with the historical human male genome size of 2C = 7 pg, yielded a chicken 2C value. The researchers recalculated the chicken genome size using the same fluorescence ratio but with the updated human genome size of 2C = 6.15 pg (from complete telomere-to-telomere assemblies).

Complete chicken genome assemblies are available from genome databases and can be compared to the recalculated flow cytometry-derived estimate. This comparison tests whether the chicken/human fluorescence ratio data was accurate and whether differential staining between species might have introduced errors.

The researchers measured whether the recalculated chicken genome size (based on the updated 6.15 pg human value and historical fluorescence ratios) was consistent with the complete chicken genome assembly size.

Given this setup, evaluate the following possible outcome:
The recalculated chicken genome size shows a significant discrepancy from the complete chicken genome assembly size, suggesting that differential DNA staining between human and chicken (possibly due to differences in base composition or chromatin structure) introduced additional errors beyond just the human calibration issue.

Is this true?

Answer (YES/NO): NO